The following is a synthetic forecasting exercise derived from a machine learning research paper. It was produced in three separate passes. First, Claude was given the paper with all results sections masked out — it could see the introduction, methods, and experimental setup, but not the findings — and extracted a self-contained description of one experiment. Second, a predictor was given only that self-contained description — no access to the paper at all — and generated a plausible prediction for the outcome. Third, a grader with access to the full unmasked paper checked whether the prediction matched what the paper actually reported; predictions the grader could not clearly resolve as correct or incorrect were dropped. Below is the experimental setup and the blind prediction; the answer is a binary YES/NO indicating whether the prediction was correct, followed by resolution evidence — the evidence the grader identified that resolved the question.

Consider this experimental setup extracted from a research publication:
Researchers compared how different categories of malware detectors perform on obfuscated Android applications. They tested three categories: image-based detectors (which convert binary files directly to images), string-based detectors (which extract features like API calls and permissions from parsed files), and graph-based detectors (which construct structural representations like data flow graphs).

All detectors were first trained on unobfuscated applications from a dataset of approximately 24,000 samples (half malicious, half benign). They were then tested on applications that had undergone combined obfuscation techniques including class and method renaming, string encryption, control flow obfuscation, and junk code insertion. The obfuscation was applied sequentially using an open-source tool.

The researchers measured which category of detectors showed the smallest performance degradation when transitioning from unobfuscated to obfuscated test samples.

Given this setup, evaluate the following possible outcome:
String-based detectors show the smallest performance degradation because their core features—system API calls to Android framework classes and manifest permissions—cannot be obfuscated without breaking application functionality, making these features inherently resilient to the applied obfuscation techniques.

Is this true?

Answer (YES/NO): YES